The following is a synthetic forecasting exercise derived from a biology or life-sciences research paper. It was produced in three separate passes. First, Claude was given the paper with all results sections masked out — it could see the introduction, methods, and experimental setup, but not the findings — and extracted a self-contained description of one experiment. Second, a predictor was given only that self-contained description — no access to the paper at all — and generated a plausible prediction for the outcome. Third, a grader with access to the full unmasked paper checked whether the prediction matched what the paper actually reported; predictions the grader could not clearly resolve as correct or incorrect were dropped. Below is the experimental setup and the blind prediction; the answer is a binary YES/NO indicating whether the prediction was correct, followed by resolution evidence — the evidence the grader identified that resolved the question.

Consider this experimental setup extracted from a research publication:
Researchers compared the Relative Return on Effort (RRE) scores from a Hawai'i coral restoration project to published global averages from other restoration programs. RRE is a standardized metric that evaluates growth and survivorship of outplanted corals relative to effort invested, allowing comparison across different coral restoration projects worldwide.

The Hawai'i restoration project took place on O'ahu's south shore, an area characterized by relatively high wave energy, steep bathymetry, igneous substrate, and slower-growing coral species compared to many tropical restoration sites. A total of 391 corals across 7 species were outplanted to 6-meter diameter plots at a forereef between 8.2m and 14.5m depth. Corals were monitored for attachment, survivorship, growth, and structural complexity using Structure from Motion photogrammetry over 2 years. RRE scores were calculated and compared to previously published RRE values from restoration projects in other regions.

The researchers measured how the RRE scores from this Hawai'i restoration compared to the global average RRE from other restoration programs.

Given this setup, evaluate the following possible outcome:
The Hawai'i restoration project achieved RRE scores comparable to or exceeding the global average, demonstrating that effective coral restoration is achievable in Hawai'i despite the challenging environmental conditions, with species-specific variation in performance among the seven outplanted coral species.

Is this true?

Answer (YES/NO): YES